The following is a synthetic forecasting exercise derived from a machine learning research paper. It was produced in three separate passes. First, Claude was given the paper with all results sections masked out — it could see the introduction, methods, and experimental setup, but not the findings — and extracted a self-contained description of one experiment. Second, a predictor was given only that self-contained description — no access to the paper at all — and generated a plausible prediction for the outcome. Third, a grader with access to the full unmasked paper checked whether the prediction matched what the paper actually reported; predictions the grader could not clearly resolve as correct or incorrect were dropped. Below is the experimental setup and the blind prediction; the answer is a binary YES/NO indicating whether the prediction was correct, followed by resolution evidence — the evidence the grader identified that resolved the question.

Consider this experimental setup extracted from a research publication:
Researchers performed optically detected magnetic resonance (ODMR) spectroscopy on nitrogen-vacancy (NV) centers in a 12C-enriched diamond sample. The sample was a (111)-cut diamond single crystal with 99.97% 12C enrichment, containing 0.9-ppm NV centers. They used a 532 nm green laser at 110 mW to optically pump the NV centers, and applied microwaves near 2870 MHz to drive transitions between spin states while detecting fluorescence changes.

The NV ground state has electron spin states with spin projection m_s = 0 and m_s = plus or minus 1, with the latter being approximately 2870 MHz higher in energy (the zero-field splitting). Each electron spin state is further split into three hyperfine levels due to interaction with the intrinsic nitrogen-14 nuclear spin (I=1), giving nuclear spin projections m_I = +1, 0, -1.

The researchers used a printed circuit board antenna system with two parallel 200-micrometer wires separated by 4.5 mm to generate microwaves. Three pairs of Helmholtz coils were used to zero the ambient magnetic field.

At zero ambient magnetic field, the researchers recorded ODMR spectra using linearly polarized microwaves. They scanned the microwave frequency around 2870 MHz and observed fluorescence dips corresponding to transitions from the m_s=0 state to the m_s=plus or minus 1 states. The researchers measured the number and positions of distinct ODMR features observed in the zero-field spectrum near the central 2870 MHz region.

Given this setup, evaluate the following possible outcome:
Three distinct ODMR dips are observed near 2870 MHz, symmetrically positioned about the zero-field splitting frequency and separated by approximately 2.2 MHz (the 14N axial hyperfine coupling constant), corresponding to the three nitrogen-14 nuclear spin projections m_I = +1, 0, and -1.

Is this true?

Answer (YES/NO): NO